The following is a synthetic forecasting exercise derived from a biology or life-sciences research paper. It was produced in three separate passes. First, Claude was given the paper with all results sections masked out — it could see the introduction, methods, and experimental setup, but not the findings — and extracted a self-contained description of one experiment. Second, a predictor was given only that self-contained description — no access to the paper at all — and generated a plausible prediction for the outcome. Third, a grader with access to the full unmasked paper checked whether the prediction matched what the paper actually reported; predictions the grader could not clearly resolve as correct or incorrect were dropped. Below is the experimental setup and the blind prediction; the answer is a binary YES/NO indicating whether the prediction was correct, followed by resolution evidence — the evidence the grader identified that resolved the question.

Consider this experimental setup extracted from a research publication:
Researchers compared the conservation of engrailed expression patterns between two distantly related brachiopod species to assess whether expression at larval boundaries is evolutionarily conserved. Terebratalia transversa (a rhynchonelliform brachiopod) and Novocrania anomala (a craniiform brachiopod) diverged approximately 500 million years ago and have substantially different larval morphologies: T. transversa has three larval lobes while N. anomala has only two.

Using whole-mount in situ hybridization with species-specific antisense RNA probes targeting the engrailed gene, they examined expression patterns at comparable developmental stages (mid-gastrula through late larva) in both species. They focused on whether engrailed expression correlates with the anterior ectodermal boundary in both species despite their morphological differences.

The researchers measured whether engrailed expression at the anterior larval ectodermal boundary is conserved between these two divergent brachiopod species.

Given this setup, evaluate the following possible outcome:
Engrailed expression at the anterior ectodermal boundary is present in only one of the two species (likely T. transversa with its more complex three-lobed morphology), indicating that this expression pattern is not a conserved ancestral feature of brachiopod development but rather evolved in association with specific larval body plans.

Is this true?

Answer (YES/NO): NO